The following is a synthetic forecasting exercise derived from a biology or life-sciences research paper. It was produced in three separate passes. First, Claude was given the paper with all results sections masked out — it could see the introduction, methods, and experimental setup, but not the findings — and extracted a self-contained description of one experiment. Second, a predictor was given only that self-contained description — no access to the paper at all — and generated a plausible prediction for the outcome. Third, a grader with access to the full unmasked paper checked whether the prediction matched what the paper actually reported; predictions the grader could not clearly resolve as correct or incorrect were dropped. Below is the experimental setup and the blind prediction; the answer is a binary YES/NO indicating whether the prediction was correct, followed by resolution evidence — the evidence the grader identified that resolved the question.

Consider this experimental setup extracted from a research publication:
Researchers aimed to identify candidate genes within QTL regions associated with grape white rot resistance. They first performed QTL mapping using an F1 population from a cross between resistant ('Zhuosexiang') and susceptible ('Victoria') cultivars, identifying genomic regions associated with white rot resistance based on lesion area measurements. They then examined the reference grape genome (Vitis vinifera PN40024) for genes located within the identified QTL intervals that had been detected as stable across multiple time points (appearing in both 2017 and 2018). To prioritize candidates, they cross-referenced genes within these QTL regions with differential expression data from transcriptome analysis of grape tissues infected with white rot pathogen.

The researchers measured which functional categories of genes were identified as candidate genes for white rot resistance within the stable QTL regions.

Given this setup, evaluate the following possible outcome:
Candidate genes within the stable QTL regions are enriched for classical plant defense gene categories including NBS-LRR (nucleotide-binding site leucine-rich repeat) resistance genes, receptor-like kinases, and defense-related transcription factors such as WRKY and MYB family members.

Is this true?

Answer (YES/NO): NO